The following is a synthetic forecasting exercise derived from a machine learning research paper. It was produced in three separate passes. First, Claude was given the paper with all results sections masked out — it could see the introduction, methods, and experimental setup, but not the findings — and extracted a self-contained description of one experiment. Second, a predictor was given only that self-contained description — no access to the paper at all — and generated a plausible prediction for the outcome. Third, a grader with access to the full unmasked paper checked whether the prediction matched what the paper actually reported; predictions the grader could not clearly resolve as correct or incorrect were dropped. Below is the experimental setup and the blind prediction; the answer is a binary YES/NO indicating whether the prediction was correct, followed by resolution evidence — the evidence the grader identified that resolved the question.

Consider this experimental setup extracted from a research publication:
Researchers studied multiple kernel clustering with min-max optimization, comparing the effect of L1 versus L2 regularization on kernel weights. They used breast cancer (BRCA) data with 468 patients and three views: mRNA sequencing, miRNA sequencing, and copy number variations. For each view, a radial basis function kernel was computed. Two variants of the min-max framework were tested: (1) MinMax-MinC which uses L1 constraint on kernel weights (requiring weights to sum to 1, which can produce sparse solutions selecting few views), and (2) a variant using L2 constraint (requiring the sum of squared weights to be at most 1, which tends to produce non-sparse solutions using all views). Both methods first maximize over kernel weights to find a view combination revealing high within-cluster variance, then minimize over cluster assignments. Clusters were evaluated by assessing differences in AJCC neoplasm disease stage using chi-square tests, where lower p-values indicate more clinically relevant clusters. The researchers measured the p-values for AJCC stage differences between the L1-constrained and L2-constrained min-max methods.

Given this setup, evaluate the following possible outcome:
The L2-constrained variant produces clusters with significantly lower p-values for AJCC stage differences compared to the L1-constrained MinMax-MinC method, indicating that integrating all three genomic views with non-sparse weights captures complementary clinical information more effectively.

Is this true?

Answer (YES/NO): YES